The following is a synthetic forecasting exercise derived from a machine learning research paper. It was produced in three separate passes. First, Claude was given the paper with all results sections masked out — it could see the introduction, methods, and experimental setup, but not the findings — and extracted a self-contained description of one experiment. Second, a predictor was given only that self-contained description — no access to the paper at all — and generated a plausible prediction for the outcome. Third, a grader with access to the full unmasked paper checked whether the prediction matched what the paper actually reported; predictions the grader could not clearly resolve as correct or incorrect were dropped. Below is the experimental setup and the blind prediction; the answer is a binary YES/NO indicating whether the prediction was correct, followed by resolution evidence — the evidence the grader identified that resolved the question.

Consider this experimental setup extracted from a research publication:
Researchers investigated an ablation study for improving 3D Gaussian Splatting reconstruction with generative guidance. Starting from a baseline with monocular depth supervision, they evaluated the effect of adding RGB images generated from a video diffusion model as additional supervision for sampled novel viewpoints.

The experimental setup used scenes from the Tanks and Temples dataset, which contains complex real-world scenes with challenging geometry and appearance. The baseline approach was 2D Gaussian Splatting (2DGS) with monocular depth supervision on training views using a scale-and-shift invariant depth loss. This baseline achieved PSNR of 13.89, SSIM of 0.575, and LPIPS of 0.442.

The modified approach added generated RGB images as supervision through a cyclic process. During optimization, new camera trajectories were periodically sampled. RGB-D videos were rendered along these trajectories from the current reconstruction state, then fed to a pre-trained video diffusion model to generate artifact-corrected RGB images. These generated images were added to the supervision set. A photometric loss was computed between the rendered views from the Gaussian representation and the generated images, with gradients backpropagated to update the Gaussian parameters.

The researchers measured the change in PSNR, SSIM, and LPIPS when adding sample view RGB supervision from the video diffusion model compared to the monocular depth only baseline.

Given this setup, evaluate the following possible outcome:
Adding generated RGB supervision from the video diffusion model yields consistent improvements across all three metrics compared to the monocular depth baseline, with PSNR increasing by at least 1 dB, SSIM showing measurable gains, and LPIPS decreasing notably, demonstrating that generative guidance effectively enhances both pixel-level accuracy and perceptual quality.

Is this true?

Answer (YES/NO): NO